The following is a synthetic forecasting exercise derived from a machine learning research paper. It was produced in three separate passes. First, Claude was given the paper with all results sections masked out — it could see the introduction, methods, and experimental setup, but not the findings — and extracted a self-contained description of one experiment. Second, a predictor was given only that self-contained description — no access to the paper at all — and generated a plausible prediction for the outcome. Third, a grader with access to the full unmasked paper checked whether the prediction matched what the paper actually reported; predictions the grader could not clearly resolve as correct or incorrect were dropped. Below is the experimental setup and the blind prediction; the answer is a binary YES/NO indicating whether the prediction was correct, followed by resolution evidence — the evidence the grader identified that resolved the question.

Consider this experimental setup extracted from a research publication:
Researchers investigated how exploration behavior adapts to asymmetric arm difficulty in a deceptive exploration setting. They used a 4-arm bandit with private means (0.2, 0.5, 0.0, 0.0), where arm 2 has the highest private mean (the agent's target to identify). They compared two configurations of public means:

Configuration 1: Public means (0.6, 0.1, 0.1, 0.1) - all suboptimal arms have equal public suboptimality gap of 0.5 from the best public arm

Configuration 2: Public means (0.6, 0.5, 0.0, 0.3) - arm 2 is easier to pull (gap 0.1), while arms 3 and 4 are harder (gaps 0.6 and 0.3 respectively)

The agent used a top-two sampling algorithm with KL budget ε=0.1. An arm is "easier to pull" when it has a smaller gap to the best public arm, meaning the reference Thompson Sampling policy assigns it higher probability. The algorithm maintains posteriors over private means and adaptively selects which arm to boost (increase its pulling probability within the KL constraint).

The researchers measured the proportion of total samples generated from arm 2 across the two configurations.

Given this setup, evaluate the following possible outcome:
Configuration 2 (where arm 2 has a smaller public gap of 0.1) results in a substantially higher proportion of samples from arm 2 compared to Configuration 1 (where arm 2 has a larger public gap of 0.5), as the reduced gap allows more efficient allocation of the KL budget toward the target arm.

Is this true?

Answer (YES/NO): YES